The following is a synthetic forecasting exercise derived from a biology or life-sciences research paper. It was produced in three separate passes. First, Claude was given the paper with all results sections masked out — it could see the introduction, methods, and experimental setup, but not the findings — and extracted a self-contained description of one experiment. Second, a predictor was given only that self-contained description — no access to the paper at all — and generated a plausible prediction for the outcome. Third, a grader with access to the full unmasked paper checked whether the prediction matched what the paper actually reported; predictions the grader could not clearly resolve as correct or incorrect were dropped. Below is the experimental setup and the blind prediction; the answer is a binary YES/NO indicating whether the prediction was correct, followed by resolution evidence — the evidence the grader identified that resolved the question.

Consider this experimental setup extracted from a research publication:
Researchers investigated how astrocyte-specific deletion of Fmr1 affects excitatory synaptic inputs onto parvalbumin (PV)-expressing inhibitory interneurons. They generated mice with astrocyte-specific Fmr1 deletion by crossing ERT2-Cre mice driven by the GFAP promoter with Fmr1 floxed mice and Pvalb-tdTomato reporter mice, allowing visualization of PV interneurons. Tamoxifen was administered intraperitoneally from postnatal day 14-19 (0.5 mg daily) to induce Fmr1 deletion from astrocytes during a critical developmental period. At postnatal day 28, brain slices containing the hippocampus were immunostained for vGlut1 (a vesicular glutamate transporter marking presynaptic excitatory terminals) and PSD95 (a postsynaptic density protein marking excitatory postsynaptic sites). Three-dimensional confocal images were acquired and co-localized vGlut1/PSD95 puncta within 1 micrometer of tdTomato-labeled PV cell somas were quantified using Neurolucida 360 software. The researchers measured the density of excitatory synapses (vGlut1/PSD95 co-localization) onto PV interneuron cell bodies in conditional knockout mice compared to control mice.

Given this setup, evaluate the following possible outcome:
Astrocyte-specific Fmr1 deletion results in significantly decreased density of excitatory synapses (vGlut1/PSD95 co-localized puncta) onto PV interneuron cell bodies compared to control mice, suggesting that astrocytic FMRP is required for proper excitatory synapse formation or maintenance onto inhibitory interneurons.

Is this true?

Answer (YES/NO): YES